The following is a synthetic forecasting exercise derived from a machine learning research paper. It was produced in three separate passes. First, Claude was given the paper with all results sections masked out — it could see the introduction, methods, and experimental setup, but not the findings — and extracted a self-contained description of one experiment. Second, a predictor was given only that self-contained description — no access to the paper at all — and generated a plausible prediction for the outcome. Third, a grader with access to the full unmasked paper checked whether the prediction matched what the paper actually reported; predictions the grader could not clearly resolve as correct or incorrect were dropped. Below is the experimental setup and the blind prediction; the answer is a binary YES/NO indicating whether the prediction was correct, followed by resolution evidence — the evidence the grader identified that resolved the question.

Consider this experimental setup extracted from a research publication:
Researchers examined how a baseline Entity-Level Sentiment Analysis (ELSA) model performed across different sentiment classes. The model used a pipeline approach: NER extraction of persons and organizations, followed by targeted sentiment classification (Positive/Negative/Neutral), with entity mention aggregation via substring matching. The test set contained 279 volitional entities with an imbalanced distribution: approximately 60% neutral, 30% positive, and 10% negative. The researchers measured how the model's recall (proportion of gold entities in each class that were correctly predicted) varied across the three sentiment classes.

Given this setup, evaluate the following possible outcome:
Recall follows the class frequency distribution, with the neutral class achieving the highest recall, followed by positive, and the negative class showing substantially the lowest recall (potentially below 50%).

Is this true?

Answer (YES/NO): YES